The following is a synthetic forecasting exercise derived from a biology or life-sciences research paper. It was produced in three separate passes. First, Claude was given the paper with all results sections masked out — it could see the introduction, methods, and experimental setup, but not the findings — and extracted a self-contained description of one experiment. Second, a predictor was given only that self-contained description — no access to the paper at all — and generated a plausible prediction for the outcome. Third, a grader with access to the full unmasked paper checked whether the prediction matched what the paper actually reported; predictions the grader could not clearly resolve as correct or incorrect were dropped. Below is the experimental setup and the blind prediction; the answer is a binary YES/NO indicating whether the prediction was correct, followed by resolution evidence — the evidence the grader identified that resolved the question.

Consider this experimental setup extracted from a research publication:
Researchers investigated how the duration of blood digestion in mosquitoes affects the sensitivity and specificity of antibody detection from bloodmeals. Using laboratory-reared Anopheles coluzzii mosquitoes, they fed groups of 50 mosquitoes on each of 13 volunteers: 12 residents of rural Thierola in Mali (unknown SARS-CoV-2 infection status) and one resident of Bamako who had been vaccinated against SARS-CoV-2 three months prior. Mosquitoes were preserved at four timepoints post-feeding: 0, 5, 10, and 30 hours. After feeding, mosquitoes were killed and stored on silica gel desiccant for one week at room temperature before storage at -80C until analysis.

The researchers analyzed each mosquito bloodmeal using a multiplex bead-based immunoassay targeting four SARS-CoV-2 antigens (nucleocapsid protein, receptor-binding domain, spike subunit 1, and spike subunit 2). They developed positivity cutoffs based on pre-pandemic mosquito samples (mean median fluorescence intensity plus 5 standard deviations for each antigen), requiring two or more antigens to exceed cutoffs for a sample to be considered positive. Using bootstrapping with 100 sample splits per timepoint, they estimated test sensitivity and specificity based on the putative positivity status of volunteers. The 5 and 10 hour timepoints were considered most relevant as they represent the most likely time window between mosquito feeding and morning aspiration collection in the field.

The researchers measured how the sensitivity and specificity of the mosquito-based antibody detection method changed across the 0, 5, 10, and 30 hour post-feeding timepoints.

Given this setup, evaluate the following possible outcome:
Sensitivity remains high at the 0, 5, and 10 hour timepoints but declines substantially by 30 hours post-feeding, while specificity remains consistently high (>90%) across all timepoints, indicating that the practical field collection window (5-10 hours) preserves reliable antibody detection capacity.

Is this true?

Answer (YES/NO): YES